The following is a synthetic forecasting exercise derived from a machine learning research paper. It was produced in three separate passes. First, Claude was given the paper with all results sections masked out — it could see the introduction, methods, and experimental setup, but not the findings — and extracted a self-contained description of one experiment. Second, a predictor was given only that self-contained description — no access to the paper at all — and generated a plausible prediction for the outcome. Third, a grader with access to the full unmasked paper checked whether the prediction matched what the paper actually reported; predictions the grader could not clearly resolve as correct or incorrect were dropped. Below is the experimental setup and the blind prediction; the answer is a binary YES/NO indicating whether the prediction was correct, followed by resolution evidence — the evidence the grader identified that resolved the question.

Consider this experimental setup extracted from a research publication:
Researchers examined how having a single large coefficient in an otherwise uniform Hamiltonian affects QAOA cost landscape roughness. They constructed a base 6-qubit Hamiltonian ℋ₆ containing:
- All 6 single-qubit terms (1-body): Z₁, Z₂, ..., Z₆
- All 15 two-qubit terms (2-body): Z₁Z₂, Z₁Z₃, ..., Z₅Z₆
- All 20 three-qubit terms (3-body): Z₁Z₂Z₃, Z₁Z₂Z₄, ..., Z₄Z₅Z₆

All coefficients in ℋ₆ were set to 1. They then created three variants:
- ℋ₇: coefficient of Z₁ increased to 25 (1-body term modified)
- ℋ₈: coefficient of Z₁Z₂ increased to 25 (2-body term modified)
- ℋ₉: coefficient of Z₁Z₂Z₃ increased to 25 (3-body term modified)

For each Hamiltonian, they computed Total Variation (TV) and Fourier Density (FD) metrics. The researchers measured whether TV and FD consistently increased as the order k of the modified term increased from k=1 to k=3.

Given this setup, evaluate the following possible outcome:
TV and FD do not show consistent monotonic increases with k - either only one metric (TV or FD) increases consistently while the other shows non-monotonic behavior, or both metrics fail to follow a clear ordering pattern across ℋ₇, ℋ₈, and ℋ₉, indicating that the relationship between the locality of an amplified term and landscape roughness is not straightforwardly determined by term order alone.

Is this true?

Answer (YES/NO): YES